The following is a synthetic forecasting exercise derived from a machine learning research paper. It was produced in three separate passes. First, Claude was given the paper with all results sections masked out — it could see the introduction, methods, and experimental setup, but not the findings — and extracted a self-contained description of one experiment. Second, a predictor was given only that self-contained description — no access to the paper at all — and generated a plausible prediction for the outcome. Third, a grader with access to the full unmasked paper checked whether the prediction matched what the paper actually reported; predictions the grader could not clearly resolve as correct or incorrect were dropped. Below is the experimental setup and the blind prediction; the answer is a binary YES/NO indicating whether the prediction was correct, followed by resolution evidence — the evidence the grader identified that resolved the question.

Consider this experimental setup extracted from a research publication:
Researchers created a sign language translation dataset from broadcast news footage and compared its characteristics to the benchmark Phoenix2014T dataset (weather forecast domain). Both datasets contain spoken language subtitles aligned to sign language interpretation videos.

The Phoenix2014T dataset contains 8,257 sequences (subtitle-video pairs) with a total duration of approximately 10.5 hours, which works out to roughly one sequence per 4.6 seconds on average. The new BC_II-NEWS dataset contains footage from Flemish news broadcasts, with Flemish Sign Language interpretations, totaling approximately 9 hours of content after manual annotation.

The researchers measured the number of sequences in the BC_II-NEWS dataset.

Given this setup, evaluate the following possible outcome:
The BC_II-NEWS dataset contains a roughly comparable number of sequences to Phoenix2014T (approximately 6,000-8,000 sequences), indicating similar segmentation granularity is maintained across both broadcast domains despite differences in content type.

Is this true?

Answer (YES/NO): YES